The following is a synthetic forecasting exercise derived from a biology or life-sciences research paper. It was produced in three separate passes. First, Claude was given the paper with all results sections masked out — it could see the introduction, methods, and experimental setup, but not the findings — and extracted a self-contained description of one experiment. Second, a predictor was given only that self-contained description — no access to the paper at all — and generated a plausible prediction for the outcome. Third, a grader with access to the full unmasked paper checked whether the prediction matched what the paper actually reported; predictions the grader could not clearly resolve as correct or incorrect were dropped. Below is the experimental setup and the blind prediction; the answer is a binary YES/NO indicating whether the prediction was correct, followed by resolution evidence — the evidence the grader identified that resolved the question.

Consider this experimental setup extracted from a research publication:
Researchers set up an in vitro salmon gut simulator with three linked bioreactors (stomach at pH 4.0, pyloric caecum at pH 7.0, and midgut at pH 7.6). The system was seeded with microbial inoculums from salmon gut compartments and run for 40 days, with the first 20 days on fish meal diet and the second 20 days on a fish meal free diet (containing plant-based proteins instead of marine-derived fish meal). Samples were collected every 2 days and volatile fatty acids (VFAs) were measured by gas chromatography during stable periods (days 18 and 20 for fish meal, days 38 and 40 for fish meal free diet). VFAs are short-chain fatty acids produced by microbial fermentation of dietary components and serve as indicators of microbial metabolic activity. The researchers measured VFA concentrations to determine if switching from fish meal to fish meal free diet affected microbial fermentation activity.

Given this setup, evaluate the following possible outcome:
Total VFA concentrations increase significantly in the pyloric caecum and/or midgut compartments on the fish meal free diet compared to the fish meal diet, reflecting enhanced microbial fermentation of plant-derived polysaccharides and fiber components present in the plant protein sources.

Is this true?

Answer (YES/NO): NO